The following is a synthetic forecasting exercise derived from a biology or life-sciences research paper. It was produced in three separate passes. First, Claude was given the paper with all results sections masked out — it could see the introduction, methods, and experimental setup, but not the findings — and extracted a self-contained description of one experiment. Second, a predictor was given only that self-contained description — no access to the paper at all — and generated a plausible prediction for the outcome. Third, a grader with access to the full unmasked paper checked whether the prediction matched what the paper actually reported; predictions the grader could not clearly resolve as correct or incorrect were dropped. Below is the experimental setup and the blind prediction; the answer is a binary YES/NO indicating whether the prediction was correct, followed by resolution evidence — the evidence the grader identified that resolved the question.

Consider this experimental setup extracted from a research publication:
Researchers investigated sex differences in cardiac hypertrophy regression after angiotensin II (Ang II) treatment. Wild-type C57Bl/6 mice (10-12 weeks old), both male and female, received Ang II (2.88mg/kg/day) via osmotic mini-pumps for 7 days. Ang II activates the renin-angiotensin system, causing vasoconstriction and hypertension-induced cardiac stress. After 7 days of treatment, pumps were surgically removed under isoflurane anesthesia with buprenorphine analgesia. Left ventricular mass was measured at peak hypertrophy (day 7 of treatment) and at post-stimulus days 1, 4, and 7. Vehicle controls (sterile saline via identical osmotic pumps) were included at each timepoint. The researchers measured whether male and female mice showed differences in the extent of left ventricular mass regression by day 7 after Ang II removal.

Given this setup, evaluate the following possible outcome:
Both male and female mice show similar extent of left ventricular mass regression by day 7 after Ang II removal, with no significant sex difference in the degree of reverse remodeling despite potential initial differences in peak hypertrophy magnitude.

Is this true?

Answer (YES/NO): NO